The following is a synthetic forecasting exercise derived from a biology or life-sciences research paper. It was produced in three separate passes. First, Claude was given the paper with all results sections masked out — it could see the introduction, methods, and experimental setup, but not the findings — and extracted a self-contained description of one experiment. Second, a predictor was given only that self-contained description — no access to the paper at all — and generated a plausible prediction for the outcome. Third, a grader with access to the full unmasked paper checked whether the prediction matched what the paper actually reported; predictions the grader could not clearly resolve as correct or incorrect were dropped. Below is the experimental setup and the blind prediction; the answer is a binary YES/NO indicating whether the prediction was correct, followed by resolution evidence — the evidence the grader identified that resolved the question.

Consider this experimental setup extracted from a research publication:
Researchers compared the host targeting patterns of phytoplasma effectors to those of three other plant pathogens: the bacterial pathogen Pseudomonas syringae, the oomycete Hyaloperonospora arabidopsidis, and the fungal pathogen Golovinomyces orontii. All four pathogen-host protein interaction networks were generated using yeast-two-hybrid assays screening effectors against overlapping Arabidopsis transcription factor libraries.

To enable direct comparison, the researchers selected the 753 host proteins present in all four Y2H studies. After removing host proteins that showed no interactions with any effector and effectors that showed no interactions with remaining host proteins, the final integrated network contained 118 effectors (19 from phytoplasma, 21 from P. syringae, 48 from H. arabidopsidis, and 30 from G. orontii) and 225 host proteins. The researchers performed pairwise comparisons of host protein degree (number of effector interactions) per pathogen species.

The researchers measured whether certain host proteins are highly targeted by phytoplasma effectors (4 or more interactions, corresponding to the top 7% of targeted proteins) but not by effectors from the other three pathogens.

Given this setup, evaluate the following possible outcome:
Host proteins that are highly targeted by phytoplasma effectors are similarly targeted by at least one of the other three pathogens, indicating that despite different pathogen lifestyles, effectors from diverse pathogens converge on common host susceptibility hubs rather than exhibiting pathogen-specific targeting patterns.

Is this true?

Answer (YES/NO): NO